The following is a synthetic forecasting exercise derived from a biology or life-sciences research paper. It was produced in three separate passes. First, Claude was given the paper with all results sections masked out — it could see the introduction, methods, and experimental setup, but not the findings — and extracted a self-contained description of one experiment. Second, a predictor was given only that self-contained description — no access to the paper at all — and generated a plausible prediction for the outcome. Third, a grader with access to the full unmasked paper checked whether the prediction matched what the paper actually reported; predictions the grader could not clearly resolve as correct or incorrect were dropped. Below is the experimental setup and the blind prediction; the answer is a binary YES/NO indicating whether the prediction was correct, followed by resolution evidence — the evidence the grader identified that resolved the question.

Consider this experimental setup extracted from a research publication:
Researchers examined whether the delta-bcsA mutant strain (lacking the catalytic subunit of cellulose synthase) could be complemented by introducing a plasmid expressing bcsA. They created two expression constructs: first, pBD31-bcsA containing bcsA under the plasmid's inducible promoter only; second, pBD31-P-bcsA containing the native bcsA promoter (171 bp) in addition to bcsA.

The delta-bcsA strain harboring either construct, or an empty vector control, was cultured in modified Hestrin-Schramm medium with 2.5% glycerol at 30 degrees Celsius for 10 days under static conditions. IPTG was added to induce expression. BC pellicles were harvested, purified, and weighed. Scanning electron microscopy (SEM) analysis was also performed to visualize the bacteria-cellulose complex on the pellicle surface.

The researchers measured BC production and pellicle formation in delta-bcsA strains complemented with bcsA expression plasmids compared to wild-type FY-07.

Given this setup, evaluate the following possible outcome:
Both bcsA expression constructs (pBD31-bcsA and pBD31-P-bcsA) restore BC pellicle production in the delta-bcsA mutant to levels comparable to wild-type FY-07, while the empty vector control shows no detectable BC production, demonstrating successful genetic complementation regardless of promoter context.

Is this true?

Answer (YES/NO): NO